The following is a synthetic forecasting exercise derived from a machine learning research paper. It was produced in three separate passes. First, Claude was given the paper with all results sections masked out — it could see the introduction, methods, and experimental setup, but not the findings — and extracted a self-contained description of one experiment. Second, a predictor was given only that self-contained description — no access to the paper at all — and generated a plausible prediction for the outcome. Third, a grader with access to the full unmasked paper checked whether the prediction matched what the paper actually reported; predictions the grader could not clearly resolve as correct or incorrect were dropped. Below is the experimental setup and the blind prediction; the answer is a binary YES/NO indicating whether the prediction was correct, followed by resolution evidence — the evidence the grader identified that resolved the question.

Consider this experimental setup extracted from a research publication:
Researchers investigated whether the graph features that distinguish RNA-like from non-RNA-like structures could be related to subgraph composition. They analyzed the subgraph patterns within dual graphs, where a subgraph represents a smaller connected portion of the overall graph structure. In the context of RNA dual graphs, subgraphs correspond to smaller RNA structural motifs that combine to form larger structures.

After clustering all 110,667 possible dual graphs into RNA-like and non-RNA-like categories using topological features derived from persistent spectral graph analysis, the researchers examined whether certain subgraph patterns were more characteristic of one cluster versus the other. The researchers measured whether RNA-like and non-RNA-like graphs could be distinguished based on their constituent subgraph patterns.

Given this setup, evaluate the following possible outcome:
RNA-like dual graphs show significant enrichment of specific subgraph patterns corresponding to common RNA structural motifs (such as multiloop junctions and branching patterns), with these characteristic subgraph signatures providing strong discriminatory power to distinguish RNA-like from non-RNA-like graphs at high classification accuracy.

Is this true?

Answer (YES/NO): NO